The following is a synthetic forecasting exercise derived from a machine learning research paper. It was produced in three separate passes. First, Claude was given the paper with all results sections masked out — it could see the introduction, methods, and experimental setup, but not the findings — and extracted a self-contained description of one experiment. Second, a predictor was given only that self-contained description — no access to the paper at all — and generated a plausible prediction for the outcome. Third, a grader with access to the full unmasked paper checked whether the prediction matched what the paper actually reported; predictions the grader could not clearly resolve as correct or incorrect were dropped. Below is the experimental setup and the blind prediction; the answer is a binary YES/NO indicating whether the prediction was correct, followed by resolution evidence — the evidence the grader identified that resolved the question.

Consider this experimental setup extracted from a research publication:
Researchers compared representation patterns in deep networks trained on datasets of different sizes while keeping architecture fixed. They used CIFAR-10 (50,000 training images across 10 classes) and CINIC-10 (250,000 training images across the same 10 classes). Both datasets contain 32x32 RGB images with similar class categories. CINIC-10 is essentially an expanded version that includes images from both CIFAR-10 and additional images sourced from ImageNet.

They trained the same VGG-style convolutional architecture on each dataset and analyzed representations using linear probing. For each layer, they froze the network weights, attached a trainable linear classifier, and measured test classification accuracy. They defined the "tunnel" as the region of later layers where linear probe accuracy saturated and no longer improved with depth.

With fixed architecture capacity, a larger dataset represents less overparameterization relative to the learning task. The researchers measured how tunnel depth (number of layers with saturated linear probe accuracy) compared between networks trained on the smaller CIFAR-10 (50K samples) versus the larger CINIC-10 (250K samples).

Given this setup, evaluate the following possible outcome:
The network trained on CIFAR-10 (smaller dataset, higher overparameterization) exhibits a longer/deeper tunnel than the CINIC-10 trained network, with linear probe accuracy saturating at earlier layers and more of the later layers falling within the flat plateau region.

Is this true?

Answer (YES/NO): NO